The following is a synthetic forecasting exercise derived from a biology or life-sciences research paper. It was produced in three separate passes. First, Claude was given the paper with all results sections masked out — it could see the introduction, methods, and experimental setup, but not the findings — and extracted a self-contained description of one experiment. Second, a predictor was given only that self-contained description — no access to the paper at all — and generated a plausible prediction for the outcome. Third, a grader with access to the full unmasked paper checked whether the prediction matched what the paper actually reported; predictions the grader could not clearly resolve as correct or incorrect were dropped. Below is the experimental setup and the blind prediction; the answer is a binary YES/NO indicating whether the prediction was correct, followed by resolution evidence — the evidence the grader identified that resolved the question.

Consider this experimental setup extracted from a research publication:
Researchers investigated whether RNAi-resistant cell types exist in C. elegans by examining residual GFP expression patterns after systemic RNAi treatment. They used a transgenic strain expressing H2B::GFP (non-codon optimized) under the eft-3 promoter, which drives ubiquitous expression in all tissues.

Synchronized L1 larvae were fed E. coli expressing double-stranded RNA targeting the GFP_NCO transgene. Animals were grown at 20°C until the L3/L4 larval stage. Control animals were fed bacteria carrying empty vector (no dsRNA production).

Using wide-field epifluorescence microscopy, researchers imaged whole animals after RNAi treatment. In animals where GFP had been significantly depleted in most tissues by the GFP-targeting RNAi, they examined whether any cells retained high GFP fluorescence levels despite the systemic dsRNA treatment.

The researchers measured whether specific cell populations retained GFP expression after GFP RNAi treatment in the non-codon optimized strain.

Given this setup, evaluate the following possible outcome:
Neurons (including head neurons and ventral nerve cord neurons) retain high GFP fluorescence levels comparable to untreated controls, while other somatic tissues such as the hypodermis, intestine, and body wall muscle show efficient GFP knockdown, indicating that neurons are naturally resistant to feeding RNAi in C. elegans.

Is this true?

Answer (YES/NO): NO